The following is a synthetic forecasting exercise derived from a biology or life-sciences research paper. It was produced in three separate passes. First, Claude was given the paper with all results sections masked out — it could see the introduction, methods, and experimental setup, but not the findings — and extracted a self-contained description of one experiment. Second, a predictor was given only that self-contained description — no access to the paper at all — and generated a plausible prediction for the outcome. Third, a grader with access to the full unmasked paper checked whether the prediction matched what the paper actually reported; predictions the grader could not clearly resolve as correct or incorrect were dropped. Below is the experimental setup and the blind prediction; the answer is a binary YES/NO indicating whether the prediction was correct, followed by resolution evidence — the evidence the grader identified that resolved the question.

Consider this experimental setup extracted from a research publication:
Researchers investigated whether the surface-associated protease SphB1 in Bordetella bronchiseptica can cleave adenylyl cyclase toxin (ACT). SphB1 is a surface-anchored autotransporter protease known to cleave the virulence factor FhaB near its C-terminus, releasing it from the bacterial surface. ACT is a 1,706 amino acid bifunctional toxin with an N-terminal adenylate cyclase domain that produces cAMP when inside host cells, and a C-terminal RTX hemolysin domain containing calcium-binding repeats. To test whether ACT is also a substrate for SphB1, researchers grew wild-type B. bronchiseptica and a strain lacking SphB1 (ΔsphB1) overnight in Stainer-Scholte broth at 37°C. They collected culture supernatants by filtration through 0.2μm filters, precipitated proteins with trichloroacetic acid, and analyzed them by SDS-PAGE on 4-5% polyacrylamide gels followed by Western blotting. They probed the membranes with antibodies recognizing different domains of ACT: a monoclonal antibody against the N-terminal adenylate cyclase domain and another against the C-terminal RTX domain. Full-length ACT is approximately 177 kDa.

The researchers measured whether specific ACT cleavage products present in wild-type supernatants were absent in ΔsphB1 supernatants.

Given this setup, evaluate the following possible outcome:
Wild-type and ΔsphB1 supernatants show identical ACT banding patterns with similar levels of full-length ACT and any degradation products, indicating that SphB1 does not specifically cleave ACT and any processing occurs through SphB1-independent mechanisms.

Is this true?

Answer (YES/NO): NO